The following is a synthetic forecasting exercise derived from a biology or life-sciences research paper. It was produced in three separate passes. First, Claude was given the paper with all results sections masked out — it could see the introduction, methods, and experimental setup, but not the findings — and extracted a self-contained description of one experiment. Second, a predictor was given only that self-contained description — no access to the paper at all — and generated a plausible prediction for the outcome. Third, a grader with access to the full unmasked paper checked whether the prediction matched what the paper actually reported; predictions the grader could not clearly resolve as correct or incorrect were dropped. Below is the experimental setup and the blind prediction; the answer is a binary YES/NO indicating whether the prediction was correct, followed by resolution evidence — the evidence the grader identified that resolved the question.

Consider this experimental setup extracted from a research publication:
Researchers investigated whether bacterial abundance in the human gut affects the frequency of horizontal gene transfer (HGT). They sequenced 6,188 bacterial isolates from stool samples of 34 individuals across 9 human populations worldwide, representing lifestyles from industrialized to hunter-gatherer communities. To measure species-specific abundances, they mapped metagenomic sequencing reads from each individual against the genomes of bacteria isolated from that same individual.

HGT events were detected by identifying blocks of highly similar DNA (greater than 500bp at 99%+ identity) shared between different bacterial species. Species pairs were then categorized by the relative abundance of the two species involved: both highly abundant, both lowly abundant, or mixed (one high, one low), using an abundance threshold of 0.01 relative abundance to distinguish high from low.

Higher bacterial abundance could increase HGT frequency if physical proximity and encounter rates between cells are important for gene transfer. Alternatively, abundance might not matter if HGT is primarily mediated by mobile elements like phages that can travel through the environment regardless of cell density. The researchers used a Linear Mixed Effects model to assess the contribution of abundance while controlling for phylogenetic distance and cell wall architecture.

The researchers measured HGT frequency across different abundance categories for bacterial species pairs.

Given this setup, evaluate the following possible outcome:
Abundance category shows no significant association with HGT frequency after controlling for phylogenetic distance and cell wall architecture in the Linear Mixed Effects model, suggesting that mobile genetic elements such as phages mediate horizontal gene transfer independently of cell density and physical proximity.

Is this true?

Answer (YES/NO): NO